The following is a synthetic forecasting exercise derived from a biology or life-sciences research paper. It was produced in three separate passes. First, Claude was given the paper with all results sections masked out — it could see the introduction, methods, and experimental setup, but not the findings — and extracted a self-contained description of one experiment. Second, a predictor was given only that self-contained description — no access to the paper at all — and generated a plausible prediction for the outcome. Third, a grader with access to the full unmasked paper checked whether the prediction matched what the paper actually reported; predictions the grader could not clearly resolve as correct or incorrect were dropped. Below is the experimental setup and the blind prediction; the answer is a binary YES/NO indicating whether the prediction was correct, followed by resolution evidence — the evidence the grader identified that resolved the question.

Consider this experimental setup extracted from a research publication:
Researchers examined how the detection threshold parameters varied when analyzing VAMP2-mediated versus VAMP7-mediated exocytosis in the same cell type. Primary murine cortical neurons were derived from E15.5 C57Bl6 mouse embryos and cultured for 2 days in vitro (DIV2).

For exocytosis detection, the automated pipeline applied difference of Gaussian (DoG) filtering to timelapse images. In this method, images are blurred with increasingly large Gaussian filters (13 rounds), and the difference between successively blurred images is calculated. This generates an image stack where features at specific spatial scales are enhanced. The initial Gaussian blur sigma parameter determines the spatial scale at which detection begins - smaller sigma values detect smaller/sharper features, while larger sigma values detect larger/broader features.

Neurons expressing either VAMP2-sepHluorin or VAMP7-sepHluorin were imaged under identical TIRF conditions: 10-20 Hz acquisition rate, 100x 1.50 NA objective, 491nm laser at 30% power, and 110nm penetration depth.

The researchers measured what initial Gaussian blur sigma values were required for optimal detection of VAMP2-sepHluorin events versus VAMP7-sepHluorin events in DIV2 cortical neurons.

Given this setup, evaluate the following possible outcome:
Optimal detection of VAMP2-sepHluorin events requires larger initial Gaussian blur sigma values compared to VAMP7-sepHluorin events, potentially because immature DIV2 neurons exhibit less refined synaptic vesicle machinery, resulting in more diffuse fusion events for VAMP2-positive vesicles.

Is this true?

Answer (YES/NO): NO